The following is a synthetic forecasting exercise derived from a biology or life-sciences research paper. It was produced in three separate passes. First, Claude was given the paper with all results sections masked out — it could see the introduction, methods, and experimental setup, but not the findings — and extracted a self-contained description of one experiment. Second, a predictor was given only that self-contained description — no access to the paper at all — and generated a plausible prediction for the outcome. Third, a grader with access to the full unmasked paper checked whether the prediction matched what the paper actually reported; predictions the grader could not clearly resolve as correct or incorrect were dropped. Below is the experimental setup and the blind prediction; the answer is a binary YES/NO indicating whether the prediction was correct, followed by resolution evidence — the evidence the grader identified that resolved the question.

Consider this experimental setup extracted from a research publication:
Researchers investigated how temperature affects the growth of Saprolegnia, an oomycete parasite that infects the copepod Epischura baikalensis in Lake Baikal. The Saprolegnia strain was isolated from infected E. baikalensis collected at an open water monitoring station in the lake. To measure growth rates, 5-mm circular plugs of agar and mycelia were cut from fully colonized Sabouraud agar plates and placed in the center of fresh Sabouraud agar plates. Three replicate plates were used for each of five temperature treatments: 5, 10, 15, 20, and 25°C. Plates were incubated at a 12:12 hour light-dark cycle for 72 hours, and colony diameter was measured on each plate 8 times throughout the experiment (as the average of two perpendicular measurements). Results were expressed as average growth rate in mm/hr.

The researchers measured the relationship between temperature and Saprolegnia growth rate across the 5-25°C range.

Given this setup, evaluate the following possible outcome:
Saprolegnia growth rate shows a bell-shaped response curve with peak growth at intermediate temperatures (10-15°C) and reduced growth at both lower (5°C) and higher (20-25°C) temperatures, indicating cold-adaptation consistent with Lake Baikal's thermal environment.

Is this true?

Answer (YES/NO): NO